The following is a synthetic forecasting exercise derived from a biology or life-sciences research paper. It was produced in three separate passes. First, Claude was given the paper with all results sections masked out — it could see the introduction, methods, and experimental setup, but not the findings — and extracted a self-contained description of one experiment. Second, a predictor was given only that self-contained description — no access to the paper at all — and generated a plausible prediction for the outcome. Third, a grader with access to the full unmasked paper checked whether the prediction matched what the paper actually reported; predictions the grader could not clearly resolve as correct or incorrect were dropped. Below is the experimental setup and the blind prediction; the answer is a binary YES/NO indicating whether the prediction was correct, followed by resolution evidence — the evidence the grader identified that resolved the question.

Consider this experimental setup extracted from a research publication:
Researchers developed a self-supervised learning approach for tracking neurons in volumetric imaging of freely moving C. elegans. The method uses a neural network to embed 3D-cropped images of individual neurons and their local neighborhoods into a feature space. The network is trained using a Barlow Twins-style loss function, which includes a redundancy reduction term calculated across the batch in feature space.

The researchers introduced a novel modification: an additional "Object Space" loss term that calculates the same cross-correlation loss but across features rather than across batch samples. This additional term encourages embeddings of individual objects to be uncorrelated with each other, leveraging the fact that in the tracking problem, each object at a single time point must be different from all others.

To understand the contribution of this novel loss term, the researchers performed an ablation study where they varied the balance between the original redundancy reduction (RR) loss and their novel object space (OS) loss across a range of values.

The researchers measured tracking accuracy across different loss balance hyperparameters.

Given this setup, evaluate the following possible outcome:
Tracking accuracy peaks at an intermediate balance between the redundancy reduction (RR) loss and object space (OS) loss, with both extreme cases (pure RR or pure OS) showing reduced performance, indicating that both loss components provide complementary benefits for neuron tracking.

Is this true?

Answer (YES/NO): NO